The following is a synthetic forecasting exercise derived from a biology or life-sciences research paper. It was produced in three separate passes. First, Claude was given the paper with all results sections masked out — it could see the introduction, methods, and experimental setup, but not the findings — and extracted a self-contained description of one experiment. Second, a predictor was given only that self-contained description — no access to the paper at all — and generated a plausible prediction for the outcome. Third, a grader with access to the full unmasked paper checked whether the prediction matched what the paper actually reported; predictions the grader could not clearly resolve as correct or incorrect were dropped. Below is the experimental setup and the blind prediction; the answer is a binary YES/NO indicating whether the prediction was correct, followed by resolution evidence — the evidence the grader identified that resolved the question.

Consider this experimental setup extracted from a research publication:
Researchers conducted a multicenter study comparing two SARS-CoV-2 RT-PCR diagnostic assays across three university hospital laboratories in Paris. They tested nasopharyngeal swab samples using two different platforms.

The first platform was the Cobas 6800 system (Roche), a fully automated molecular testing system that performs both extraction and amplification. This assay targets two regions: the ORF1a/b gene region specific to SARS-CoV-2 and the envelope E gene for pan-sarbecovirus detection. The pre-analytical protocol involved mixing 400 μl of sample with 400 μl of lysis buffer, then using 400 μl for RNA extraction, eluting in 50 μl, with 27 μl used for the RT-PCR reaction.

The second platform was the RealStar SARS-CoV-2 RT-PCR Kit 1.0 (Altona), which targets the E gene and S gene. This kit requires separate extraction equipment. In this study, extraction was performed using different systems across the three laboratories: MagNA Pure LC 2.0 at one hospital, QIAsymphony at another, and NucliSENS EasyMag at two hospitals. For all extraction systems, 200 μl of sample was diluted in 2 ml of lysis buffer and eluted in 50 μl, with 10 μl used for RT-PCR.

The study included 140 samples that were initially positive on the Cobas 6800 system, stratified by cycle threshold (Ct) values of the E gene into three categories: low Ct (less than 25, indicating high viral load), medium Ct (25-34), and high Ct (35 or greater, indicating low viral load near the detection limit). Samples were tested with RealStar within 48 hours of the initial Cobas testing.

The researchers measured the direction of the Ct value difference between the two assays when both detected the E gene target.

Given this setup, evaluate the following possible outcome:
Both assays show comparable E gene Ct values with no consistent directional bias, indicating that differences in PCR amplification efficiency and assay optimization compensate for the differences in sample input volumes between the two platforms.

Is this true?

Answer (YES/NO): NO